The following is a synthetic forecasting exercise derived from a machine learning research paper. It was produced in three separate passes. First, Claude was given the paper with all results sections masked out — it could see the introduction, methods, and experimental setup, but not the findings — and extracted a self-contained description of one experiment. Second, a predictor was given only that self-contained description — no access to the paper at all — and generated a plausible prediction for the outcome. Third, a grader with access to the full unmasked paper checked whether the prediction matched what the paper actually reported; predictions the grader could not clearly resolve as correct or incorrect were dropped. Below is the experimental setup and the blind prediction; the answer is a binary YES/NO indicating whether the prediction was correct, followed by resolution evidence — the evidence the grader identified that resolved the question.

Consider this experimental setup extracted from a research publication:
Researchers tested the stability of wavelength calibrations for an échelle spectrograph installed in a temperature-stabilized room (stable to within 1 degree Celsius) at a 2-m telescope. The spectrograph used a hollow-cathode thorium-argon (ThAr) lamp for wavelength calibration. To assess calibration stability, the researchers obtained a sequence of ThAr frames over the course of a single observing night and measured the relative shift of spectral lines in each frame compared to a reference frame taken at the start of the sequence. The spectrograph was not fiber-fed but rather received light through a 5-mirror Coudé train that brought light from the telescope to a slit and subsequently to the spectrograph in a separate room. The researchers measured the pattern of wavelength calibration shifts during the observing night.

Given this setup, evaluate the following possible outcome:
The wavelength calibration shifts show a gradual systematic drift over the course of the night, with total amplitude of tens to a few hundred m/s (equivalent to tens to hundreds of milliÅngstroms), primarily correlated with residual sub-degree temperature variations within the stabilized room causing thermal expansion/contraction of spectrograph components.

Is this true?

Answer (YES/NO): NO